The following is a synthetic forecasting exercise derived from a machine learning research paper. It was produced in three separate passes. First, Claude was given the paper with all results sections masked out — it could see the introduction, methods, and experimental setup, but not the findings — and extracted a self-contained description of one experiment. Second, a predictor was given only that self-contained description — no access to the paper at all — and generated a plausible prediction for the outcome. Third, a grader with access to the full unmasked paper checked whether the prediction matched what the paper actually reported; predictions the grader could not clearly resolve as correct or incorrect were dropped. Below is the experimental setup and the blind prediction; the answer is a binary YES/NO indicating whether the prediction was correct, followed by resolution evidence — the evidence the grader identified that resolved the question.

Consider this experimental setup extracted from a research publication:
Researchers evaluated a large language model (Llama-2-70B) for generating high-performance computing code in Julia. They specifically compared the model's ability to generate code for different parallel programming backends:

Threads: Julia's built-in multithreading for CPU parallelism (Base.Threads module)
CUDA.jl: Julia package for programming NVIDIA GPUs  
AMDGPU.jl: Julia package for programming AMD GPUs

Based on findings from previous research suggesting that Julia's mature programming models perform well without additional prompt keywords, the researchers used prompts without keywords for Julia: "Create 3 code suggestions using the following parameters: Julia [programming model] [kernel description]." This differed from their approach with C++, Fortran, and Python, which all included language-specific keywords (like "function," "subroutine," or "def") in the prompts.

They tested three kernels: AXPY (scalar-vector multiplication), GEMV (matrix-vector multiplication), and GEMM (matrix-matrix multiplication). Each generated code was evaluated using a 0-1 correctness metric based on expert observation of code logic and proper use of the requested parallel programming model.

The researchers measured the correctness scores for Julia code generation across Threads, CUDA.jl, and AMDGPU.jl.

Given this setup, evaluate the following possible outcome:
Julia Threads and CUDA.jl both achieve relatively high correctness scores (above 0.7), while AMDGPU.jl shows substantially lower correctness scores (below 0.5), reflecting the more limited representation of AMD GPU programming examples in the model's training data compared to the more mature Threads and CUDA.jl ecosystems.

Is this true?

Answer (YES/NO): NO